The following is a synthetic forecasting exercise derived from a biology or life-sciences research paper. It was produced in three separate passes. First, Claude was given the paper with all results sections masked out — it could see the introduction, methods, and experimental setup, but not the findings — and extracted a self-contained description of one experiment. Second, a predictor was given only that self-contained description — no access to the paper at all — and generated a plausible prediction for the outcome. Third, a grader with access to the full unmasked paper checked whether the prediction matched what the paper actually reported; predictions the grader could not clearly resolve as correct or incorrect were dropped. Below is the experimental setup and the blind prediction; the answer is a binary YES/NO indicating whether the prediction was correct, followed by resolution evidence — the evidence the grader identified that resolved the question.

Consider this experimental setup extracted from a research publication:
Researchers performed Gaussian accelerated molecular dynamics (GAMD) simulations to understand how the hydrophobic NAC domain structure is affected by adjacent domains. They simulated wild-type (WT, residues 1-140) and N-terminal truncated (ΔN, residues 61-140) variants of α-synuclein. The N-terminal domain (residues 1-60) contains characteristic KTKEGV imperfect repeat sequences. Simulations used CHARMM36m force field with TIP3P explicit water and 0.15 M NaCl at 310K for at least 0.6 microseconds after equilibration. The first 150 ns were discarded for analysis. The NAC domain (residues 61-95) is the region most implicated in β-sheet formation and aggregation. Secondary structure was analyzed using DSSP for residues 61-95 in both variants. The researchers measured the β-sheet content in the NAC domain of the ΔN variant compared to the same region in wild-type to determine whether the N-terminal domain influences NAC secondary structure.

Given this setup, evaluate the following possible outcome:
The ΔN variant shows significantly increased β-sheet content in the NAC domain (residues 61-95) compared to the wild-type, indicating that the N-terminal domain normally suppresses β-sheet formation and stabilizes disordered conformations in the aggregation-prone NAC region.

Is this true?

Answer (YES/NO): YES